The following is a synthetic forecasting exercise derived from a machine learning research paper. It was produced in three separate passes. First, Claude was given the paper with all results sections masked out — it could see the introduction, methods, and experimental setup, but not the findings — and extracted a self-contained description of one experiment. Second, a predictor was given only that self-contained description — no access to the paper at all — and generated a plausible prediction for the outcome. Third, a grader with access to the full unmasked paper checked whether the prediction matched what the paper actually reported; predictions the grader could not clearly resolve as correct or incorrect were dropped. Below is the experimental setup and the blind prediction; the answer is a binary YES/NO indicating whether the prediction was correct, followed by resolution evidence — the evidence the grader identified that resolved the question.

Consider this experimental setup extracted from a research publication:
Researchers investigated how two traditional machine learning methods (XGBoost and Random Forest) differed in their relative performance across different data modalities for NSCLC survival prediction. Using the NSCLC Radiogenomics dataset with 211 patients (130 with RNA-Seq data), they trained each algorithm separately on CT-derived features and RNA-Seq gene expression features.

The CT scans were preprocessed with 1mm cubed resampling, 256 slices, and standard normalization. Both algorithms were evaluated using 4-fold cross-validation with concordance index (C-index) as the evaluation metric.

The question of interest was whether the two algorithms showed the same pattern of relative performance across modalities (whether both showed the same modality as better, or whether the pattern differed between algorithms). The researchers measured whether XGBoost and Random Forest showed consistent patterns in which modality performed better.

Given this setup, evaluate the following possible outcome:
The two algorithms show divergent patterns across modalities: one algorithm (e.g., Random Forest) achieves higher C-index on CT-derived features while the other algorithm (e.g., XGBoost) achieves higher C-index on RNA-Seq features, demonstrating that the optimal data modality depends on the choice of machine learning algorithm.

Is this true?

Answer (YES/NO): NO